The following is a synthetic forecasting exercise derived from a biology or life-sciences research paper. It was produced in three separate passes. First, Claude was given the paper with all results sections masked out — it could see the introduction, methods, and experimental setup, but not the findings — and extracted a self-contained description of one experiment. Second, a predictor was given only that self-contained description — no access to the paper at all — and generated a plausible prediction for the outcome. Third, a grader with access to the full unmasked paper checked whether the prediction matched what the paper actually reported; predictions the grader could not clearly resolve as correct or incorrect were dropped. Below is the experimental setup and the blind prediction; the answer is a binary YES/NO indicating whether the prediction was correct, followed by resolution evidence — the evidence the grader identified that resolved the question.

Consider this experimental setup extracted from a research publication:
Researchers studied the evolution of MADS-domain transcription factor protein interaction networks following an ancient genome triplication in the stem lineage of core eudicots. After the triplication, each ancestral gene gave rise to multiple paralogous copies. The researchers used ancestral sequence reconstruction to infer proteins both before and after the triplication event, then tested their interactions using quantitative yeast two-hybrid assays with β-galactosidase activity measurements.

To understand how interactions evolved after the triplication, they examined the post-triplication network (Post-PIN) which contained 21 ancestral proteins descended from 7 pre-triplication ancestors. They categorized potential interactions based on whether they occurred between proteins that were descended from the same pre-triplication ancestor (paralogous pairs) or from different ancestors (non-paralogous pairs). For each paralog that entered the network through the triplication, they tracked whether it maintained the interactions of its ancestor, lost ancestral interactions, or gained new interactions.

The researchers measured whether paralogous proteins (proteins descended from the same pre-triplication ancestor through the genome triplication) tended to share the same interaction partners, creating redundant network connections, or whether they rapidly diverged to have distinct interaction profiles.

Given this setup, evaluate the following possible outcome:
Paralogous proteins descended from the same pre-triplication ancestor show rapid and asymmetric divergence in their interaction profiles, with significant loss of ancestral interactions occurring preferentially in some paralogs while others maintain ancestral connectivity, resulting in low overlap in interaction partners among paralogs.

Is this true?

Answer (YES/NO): NO